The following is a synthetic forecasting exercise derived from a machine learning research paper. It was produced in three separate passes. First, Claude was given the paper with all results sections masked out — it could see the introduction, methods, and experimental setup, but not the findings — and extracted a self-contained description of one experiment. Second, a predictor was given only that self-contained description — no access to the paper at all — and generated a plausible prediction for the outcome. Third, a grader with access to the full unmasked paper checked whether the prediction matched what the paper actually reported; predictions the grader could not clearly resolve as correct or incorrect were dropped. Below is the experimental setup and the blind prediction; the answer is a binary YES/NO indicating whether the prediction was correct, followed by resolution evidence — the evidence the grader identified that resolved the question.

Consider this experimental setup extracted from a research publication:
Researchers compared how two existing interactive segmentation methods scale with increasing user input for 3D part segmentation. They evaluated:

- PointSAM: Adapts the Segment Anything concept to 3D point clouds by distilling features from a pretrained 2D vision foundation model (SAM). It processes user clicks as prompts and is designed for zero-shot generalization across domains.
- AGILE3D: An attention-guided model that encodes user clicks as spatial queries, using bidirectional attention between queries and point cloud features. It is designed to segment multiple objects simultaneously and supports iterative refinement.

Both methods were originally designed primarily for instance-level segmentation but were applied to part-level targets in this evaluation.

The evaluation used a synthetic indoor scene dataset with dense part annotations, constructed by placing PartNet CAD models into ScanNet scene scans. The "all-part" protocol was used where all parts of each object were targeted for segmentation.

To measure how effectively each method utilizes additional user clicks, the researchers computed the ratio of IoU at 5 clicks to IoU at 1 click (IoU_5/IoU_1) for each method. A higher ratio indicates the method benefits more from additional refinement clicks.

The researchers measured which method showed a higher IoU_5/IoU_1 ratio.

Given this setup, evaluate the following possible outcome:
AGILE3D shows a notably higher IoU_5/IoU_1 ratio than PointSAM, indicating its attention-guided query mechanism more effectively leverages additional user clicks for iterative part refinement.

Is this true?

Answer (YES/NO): YES